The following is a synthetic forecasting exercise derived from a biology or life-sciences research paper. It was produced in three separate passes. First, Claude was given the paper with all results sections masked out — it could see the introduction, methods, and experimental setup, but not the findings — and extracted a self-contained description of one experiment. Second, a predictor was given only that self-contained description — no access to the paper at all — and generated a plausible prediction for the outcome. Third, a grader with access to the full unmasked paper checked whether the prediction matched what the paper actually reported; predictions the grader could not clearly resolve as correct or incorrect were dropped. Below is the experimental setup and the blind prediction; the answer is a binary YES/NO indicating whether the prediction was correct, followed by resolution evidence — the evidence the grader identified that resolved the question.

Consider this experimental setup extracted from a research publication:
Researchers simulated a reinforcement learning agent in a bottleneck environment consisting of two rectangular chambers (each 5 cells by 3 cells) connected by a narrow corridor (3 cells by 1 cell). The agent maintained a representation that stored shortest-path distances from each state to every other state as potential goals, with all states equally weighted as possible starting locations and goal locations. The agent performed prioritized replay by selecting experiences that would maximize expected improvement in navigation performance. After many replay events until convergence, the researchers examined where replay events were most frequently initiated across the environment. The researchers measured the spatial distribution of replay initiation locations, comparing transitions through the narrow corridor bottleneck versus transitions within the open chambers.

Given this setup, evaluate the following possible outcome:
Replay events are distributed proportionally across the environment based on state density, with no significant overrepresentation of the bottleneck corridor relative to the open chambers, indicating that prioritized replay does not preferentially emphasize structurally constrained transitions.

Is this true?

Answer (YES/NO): NO